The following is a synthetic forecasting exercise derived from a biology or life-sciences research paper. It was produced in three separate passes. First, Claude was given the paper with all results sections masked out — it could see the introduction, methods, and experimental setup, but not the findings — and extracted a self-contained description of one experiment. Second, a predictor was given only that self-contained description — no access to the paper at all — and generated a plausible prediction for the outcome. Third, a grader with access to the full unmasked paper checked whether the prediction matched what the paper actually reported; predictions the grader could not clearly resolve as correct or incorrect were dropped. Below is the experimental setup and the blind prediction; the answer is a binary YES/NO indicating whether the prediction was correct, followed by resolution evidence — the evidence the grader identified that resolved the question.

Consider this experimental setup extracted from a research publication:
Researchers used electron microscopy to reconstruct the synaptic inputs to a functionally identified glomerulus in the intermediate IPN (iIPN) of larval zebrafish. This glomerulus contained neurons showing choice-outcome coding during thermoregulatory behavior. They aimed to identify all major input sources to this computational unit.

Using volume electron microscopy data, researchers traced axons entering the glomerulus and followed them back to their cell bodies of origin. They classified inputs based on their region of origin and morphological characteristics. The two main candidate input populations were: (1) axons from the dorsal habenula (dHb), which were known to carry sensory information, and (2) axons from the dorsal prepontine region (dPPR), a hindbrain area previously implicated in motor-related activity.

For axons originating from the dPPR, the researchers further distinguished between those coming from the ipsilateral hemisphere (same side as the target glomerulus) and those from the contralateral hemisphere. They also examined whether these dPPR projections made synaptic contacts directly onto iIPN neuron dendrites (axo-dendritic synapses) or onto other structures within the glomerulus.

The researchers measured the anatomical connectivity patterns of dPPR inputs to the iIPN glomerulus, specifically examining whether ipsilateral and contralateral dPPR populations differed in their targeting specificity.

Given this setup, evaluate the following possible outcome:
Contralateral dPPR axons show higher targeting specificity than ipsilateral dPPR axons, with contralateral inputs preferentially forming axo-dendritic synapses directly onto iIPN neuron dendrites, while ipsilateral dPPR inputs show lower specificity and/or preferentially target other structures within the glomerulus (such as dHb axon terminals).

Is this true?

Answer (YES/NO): YES